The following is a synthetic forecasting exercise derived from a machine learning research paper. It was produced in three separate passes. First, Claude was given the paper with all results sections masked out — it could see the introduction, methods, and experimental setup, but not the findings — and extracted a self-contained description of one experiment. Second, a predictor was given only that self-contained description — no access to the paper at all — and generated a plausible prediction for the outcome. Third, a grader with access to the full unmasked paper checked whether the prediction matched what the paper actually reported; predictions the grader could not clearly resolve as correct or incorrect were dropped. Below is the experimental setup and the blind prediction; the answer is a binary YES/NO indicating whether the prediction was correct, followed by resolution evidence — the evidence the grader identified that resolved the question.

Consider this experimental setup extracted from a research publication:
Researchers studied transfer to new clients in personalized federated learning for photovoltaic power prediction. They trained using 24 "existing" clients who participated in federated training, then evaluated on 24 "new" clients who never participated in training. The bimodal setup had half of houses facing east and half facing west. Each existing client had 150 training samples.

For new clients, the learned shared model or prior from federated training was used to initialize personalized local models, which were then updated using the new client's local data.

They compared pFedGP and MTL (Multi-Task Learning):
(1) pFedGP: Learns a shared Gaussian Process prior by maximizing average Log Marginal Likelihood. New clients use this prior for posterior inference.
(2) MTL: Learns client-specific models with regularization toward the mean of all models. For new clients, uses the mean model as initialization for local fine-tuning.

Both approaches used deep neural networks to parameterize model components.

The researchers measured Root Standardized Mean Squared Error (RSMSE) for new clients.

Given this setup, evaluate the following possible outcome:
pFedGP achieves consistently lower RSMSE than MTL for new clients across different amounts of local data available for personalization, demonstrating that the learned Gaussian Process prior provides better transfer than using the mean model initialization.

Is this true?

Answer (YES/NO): NO